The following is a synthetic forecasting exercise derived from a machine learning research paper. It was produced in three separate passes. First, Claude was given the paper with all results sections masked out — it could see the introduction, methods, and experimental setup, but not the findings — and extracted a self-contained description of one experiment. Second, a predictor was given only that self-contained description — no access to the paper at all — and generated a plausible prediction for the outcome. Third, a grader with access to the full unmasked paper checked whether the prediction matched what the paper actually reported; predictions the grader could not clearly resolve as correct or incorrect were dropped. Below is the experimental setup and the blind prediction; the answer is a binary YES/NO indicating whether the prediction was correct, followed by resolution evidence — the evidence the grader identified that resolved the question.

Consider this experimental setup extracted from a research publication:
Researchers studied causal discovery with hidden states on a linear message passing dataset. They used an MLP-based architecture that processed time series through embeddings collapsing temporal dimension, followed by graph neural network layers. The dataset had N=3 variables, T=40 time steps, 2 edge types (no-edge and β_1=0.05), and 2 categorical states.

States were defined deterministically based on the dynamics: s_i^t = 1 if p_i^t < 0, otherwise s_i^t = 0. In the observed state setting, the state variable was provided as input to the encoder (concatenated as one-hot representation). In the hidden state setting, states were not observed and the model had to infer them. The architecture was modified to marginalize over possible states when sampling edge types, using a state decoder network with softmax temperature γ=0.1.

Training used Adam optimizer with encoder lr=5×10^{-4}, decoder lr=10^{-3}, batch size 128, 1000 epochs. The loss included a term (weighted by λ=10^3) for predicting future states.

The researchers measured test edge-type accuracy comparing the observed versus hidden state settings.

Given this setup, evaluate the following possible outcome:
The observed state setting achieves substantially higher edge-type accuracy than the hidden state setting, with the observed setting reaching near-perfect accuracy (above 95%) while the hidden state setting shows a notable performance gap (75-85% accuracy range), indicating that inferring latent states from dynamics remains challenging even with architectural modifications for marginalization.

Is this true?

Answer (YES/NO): NO